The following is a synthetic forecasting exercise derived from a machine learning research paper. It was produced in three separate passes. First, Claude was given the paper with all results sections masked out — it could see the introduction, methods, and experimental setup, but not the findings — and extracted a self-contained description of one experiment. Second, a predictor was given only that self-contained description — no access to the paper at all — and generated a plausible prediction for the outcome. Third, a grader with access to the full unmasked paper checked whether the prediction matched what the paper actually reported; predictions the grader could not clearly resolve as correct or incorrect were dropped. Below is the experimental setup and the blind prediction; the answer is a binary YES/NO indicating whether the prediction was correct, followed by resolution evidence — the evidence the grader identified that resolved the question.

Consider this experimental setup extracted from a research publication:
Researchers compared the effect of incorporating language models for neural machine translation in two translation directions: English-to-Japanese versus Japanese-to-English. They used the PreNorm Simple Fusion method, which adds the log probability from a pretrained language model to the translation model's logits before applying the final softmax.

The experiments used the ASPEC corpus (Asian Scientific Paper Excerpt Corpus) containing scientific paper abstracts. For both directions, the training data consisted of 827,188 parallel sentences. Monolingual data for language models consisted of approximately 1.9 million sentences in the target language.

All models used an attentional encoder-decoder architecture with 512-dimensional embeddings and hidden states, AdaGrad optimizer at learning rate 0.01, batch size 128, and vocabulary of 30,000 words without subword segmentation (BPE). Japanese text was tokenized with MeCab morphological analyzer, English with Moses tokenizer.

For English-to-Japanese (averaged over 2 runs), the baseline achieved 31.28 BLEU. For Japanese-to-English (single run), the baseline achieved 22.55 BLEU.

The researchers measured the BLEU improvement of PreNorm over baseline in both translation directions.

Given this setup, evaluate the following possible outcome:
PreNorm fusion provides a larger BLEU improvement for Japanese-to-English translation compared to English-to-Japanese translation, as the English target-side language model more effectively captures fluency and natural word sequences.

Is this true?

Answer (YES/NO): NO